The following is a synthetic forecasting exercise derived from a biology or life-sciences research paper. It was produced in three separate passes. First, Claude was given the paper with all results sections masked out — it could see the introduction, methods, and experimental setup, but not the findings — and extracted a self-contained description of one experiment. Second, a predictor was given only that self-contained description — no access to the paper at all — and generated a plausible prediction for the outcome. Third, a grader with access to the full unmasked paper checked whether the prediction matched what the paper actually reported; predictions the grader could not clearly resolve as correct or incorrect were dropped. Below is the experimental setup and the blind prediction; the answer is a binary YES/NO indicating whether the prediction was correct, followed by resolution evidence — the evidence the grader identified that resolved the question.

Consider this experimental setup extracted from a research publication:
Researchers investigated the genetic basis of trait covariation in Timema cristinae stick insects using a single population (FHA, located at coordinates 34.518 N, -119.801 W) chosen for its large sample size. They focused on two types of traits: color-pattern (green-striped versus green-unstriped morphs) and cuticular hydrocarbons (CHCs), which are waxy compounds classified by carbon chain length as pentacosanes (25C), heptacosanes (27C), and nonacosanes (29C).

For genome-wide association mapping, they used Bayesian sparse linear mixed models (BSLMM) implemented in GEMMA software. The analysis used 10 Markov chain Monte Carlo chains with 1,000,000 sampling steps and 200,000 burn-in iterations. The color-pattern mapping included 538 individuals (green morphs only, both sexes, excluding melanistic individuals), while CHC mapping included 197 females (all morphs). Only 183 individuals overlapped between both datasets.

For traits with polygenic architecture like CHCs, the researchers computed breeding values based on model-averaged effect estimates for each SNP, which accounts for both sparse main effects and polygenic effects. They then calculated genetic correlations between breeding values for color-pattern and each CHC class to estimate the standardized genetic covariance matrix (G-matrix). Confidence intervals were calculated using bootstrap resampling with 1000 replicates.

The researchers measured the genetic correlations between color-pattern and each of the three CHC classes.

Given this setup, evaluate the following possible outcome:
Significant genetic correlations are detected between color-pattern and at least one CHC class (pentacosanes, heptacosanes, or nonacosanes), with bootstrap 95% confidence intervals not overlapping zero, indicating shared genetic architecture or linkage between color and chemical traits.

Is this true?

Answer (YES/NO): NO